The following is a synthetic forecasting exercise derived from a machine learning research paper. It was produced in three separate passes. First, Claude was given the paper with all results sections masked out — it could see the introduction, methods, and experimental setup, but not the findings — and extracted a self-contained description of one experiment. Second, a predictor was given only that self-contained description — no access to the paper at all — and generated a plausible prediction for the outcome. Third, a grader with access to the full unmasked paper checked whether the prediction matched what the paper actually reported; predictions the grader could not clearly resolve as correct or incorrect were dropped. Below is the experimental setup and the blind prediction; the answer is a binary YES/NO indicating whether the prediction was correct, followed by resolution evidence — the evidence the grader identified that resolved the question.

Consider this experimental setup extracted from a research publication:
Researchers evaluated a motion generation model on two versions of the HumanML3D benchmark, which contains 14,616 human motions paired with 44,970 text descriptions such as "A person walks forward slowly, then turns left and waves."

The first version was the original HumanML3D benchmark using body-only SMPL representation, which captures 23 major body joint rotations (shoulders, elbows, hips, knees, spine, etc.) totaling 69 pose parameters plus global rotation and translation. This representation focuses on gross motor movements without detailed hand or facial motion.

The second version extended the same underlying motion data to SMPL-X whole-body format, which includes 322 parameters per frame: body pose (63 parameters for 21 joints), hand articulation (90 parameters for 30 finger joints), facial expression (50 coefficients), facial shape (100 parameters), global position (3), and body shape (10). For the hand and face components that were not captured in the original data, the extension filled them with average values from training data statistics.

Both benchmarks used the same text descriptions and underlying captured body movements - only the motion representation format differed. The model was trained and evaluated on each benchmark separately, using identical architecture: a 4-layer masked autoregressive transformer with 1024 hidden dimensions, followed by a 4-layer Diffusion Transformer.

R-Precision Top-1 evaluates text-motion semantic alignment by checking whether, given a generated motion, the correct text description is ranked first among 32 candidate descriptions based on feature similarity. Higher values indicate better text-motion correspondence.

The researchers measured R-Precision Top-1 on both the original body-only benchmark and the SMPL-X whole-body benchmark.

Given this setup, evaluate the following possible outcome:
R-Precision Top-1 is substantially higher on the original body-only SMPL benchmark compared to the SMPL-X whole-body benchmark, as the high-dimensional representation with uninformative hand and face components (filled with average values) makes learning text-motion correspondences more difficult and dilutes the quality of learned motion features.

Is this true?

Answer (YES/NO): NO